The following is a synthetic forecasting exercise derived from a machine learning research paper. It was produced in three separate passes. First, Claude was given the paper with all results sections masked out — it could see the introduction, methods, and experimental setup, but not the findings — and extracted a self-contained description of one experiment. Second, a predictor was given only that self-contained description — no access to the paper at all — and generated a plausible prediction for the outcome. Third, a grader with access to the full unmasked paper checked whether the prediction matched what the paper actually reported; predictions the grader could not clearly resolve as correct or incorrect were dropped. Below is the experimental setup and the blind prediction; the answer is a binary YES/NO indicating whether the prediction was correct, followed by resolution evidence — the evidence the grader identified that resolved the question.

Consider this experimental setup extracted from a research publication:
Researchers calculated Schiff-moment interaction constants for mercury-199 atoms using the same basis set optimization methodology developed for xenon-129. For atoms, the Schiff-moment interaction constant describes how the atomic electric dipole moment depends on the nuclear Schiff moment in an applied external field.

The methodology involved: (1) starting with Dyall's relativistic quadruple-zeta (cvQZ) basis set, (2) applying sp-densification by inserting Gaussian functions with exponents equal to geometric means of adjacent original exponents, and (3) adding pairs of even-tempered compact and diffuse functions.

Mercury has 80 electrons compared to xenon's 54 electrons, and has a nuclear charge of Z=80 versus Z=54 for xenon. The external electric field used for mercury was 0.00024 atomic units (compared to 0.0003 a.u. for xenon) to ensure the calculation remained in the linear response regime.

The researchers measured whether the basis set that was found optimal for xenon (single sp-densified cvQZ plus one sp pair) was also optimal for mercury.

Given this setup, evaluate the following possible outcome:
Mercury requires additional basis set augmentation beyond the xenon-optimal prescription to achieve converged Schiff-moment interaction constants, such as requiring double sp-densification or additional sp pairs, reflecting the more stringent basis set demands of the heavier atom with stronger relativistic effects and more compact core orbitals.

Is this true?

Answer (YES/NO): NO